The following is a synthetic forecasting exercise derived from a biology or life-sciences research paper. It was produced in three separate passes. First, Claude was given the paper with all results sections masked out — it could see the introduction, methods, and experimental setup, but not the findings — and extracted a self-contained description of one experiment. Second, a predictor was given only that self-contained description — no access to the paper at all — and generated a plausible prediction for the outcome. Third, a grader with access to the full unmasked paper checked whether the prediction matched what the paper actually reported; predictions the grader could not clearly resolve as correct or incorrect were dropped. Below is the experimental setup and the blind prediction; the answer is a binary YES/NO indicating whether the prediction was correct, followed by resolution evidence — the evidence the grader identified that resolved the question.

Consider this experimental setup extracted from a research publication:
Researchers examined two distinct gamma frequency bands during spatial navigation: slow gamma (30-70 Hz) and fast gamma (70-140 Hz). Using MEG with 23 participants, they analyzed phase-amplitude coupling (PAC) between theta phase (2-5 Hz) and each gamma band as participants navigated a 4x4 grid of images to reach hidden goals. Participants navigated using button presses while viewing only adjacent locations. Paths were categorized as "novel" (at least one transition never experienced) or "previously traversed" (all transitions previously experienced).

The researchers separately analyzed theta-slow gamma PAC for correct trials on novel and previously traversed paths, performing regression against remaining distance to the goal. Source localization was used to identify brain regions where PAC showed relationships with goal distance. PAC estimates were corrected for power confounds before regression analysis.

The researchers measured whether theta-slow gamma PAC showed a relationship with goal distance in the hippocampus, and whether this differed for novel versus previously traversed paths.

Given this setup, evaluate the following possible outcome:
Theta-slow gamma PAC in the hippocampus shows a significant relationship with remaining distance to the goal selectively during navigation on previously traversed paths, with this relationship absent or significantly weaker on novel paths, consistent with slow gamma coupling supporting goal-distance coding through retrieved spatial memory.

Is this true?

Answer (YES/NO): YES